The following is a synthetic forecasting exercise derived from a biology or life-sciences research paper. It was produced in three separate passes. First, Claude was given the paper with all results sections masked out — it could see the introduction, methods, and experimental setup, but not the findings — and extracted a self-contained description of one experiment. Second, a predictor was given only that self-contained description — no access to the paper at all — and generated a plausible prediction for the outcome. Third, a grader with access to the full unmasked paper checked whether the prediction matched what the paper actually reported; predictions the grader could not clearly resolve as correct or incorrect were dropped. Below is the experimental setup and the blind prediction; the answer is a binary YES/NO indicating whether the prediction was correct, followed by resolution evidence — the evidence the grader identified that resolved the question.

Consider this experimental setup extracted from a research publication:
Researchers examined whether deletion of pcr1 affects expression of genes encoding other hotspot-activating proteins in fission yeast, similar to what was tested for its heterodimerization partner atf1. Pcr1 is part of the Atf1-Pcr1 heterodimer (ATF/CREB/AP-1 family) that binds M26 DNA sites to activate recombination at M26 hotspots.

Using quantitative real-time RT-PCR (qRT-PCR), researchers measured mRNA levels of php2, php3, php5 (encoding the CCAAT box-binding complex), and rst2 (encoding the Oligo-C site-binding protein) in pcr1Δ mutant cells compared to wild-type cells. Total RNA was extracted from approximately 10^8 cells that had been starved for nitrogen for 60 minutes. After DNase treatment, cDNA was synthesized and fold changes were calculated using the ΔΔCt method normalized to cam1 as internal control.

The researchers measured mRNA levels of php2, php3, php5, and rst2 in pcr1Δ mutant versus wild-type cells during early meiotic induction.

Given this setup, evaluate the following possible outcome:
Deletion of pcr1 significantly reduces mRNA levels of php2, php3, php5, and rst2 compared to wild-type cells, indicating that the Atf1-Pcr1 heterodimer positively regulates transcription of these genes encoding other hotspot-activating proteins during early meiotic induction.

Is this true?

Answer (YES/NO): NO